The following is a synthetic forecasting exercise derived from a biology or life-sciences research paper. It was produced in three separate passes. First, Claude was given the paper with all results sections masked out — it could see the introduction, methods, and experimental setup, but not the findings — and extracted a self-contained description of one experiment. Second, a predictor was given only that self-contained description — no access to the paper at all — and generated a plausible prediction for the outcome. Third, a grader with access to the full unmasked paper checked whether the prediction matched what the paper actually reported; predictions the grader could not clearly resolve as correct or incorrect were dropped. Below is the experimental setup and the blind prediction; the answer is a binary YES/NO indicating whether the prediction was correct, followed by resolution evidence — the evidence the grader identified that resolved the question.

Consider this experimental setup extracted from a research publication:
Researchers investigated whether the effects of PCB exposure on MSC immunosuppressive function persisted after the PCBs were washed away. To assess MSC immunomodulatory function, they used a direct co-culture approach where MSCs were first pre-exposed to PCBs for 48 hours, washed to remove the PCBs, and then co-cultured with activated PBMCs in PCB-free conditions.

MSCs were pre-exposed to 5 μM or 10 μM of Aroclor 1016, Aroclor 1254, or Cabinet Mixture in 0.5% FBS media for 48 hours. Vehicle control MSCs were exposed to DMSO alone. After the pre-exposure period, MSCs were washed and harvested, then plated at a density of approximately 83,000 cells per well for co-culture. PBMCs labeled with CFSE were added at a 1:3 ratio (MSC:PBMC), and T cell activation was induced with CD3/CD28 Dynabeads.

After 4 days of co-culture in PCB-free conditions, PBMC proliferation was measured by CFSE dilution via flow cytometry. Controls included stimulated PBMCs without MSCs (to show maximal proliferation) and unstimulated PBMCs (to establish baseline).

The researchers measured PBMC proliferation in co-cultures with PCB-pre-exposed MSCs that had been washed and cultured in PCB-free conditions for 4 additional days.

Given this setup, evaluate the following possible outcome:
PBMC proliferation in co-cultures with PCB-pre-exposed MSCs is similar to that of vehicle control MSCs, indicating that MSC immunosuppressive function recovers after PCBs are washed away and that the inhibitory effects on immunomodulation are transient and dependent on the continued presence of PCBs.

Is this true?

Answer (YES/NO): NO